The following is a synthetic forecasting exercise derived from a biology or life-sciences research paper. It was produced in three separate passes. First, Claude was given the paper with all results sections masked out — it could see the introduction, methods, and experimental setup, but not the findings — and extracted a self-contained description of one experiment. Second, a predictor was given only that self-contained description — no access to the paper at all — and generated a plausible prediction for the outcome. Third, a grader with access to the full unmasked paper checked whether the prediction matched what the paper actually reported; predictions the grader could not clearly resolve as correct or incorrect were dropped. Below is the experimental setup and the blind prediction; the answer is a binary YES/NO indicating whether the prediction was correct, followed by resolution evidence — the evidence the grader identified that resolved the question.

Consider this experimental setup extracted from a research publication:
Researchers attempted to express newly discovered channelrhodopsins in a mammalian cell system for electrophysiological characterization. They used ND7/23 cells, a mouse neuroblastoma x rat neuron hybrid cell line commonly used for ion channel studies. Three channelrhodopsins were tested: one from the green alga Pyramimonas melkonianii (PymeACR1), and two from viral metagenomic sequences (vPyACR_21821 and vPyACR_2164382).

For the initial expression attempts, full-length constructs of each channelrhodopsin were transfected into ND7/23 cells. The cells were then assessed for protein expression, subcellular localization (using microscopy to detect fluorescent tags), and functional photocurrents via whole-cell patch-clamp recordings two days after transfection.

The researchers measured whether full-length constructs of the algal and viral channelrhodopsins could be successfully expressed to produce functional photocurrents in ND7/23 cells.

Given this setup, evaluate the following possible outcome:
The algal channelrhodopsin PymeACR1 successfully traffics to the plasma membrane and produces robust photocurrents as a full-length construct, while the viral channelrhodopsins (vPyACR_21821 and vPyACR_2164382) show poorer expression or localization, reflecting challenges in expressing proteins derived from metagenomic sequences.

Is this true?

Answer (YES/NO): YES